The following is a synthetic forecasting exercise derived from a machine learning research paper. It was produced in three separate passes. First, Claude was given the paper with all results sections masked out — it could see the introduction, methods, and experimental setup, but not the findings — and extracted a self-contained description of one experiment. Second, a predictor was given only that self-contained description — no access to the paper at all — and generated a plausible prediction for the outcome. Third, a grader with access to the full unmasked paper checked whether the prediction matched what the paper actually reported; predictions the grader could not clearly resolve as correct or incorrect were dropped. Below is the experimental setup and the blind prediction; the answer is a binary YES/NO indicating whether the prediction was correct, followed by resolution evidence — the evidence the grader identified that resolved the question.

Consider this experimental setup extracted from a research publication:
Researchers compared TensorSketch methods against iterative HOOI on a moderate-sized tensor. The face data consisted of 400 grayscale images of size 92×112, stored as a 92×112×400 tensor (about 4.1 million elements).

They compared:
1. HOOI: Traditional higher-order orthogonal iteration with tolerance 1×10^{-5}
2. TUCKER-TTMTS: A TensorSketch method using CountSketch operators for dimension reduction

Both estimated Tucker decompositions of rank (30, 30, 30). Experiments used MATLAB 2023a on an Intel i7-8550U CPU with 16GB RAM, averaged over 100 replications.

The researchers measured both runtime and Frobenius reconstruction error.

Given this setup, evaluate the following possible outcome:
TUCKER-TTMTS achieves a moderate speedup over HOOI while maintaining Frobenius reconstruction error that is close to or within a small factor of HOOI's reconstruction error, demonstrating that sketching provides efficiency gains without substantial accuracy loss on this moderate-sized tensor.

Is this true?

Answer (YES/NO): NO